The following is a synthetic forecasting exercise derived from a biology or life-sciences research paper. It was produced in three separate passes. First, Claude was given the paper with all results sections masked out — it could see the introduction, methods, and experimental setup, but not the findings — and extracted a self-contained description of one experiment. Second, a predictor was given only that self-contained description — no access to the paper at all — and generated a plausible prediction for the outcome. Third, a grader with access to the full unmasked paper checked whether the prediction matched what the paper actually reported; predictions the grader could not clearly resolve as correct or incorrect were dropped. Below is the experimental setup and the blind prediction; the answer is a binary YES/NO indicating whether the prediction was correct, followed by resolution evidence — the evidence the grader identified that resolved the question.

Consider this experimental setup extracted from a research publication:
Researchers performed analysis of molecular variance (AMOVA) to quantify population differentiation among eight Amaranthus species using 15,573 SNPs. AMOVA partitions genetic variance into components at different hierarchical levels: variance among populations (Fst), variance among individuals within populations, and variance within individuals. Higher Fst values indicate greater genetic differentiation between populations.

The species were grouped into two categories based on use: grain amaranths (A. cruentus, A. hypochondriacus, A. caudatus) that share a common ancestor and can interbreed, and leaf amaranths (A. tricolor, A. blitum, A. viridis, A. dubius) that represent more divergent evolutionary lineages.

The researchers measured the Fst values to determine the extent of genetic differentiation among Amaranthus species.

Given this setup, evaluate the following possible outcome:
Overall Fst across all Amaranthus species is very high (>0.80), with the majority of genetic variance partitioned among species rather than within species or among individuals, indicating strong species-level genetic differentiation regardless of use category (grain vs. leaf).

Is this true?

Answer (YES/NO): YES